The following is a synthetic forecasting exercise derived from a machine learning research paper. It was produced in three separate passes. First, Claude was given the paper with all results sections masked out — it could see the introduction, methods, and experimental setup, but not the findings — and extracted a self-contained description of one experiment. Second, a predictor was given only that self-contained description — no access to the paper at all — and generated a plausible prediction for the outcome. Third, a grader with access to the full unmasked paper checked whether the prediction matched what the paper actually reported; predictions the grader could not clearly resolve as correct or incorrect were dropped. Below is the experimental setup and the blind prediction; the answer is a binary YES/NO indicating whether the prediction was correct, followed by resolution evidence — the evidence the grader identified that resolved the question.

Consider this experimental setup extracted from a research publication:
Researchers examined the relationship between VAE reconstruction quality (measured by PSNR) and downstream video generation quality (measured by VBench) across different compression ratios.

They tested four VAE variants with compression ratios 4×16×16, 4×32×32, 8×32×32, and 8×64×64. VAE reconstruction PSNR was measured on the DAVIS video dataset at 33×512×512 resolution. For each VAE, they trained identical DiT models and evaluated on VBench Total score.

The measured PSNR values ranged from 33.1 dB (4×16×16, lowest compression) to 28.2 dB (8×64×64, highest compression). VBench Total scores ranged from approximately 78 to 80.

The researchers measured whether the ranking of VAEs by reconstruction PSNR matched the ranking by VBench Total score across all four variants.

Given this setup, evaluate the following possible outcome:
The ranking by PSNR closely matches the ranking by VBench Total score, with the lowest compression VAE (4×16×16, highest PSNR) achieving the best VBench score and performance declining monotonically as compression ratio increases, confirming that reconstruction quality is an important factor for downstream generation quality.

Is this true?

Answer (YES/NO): YES